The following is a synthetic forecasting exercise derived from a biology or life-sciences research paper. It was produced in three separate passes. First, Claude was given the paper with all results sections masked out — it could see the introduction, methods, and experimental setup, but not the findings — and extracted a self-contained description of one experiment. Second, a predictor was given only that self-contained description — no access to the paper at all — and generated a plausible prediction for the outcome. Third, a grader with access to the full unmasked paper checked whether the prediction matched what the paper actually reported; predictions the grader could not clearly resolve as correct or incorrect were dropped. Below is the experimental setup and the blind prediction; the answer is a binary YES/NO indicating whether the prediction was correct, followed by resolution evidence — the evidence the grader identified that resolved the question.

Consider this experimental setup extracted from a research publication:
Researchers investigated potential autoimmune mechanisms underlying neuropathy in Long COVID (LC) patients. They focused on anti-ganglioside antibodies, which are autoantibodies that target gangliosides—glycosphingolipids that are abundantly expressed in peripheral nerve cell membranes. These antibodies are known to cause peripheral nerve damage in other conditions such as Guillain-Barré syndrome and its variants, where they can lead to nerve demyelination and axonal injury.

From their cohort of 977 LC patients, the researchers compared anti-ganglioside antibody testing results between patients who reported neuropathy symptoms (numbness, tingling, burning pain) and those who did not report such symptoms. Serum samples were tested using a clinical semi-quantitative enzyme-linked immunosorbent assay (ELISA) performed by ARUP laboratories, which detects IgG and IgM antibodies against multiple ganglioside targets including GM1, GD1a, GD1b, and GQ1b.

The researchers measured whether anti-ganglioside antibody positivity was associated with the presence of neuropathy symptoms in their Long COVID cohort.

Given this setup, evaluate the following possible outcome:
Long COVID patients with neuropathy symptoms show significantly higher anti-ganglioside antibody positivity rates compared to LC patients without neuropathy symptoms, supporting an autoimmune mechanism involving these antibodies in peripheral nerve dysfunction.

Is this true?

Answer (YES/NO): YES